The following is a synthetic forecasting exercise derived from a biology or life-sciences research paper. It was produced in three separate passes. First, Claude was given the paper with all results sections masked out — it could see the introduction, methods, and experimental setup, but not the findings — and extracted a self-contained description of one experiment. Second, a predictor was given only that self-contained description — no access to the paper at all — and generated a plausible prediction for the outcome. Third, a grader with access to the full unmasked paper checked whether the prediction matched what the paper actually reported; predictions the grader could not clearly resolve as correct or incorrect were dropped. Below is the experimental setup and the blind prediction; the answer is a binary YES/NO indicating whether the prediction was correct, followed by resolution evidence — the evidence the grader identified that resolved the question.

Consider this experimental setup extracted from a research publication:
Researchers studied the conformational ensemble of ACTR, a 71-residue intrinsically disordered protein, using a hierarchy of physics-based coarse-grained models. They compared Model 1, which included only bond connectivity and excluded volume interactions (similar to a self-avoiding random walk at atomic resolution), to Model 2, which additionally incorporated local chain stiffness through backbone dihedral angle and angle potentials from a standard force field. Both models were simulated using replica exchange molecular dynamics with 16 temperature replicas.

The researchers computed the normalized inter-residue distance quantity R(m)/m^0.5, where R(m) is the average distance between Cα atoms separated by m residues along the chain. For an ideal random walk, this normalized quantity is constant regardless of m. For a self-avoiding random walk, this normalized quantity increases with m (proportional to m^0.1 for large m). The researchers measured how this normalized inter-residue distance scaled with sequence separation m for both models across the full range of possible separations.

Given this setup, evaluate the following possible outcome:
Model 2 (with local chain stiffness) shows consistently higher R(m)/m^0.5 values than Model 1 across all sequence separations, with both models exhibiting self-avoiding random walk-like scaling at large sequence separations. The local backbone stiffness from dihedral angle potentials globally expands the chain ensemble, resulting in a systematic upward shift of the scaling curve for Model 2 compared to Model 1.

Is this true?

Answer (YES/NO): NO